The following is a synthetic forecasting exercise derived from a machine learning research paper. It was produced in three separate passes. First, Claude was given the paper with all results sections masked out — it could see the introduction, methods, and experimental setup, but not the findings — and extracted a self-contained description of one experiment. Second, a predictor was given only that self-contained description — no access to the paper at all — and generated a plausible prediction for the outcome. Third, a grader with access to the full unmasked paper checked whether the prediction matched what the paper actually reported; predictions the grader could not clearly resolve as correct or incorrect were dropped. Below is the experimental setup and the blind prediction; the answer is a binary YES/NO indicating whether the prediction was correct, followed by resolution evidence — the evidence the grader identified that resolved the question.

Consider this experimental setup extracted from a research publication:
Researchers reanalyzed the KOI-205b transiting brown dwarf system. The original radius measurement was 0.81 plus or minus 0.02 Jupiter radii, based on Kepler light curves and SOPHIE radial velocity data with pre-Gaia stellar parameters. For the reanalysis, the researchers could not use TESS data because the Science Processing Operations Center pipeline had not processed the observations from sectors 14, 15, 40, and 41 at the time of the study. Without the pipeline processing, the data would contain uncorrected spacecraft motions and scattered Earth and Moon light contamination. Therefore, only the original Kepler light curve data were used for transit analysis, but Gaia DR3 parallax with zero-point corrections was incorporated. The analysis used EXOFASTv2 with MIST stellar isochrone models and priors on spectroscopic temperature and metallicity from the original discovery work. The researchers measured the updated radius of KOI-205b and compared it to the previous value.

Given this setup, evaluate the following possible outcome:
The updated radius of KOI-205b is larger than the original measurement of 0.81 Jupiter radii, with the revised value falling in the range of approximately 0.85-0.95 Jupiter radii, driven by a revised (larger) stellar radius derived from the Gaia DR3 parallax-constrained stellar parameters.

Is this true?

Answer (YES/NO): NO